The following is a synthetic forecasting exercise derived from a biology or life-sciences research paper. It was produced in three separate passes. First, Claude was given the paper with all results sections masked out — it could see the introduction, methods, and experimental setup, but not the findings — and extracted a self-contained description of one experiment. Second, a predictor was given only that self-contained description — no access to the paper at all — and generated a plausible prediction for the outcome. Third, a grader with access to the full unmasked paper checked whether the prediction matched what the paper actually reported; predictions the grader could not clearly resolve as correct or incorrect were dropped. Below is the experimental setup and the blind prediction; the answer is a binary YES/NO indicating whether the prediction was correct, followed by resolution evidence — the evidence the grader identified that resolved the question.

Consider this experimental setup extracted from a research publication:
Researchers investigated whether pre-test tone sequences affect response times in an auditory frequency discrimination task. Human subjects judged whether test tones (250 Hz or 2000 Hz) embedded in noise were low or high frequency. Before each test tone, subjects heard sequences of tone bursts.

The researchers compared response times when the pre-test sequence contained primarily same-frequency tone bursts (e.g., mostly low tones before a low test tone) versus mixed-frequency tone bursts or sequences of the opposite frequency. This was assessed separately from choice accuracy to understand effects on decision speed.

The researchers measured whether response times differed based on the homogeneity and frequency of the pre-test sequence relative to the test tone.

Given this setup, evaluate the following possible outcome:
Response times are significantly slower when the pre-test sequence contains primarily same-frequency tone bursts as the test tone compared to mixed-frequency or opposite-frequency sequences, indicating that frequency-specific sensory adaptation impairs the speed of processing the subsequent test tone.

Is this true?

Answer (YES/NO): NO